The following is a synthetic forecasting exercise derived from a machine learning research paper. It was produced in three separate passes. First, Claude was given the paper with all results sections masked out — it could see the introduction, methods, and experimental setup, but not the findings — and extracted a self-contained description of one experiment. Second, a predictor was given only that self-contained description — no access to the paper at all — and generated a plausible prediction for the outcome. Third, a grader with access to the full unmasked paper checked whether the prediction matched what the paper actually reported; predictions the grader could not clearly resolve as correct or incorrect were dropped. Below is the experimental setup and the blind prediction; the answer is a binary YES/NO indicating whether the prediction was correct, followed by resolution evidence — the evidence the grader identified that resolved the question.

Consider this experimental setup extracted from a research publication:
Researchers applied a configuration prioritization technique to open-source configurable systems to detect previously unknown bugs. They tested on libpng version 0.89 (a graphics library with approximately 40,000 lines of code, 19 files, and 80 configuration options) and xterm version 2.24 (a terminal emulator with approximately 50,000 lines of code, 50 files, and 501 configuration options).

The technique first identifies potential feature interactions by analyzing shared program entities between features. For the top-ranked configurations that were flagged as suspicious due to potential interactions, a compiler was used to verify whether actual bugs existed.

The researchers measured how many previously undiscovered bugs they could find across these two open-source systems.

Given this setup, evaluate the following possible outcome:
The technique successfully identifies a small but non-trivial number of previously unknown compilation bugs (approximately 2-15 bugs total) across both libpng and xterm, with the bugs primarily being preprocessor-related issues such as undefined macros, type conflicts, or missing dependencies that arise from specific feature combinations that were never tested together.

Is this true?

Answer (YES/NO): YES